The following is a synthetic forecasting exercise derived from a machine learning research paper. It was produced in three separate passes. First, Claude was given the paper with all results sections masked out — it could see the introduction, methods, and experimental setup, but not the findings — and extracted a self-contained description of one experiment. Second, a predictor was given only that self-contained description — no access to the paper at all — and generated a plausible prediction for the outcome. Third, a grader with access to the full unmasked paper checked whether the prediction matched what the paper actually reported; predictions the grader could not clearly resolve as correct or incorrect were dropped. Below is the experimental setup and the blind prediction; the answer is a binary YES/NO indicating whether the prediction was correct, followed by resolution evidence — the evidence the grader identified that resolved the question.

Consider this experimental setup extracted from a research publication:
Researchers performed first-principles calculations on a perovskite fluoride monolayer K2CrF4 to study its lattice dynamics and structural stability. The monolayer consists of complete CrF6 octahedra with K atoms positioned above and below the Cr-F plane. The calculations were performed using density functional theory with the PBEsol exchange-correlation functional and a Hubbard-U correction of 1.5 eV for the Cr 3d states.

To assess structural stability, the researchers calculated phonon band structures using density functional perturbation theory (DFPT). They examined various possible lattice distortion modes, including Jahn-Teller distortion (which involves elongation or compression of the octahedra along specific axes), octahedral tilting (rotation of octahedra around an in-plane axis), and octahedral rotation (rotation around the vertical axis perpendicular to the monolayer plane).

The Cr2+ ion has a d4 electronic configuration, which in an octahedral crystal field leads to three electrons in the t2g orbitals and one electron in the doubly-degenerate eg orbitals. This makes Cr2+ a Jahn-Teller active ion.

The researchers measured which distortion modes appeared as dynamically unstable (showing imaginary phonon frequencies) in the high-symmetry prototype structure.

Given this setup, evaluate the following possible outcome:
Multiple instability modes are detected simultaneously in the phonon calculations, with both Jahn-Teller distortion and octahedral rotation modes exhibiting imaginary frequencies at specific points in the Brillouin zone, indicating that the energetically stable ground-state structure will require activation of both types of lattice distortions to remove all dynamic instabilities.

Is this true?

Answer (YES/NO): NO